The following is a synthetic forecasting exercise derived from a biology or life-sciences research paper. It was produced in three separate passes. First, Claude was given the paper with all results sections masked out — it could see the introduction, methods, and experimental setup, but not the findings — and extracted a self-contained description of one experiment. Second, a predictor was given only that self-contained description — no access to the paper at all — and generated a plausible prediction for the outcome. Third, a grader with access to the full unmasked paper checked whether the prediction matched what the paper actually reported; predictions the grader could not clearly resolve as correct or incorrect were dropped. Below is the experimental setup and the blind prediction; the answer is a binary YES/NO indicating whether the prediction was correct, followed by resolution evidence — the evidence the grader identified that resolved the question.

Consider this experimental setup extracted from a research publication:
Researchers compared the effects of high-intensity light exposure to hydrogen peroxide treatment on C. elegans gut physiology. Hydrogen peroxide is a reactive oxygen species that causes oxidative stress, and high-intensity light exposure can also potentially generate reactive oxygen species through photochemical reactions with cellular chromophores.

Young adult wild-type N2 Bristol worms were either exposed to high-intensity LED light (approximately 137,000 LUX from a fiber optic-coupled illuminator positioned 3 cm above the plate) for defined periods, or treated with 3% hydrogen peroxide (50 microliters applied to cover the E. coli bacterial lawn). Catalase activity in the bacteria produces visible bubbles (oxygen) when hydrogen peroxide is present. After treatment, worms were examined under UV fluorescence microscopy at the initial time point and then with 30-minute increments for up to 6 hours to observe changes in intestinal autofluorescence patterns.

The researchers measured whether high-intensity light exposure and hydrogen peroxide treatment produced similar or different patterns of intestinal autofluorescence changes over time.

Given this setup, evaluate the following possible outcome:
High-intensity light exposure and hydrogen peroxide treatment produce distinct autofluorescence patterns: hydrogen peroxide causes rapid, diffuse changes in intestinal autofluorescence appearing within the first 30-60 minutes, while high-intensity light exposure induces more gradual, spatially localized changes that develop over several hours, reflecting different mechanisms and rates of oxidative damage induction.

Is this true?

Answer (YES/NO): NO